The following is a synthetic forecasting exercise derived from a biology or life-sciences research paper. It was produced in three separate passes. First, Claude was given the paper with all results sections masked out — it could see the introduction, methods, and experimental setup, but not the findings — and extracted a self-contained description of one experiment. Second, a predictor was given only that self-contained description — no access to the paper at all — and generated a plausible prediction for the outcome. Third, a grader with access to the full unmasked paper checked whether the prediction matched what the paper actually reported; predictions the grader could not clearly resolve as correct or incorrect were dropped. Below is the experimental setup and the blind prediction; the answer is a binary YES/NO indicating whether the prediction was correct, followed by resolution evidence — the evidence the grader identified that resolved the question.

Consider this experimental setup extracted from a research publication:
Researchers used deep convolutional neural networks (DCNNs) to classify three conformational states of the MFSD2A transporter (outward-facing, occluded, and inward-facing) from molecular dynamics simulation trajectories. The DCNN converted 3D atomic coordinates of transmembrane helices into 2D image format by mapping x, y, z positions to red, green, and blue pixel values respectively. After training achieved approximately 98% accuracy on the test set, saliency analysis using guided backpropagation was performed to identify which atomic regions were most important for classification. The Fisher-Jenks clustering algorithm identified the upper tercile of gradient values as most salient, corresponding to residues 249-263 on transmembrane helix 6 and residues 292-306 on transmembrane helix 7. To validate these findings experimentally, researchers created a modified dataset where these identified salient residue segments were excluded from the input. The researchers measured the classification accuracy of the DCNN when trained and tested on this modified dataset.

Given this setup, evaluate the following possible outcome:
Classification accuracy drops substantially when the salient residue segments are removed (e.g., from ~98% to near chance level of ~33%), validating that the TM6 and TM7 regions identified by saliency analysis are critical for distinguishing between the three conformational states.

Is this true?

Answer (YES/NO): NO